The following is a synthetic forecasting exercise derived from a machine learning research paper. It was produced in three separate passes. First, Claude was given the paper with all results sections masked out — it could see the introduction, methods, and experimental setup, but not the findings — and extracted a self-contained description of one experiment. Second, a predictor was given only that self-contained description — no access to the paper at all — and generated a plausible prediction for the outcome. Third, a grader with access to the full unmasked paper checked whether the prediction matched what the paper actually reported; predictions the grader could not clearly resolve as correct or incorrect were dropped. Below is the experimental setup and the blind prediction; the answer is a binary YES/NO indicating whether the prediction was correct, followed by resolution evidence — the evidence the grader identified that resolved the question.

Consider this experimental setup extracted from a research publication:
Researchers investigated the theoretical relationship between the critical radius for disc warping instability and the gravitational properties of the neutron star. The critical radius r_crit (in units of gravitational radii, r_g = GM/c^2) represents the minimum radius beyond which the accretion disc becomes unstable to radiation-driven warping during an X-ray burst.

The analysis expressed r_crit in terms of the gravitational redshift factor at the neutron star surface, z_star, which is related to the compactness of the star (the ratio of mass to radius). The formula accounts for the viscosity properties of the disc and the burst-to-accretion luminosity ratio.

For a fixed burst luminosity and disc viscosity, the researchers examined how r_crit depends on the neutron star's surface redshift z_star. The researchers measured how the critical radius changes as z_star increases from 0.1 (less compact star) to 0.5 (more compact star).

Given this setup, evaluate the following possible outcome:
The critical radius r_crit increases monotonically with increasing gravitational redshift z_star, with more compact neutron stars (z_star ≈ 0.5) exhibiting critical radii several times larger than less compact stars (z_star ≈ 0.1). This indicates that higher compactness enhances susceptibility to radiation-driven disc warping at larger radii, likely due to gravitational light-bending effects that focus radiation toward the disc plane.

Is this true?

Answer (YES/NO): NO